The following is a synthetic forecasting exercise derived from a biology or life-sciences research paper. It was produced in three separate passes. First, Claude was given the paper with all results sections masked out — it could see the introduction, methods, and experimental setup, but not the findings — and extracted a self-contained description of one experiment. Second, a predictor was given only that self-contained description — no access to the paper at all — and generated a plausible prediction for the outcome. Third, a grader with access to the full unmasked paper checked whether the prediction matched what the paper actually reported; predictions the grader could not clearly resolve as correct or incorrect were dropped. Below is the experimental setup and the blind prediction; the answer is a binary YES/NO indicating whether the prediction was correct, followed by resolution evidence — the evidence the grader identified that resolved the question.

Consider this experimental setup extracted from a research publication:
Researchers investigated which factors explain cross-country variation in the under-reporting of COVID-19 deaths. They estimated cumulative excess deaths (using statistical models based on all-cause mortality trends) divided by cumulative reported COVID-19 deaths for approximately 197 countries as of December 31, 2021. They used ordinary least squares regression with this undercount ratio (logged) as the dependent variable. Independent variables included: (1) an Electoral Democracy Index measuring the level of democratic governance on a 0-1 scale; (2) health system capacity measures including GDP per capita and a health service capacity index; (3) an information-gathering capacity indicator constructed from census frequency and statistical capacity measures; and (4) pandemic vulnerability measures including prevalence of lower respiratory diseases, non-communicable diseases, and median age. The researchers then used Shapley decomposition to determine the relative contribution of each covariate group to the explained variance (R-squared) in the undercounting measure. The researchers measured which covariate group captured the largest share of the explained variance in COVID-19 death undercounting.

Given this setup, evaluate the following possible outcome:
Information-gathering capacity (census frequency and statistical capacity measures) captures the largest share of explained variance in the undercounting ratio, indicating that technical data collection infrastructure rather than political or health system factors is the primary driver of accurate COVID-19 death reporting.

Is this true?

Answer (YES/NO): NO